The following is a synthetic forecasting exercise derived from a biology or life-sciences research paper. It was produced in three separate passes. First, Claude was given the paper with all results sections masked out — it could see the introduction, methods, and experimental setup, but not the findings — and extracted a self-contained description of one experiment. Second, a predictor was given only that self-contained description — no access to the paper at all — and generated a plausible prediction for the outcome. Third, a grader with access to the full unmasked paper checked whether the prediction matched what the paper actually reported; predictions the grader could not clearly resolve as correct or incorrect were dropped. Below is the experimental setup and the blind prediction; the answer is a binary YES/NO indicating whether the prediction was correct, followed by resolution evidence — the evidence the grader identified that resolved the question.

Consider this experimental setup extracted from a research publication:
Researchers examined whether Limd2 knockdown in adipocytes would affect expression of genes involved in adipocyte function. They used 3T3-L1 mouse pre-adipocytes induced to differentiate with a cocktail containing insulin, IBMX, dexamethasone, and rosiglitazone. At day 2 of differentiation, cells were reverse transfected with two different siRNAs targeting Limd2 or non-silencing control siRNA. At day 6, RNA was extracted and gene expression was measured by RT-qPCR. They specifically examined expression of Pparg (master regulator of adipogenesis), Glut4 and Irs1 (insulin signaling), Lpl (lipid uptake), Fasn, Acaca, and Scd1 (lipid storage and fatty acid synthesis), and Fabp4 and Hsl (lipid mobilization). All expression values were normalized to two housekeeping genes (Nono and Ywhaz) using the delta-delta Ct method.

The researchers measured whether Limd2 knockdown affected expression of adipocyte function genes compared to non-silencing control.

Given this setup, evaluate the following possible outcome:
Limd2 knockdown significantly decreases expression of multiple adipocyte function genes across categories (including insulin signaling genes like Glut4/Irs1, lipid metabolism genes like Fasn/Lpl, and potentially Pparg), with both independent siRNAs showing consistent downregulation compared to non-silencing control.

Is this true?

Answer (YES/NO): NO